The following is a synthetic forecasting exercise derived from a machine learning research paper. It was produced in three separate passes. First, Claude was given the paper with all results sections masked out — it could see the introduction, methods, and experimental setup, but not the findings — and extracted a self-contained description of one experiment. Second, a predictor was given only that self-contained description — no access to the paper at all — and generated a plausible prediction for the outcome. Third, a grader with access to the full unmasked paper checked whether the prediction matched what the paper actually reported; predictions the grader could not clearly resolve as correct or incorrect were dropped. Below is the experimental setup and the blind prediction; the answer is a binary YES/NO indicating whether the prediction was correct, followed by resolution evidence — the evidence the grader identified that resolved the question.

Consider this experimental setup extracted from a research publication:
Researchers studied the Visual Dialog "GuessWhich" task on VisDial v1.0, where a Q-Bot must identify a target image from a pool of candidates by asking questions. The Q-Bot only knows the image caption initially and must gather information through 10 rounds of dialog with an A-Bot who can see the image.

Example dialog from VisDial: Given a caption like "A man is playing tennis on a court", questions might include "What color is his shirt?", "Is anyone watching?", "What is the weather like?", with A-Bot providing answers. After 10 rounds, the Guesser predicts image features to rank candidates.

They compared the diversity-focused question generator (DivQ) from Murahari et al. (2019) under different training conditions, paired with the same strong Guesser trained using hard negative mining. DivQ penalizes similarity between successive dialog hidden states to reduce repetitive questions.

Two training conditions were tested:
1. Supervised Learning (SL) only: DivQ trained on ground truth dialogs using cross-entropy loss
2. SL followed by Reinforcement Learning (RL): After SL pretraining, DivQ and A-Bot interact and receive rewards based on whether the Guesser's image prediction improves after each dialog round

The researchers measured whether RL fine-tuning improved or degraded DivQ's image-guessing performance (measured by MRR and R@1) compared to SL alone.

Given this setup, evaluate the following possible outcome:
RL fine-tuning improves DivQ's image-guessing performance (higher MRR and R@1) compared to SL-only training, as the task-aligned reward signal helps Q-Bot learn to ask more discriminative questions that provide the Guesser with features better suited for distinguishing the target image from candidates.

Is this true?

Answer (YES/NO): NO